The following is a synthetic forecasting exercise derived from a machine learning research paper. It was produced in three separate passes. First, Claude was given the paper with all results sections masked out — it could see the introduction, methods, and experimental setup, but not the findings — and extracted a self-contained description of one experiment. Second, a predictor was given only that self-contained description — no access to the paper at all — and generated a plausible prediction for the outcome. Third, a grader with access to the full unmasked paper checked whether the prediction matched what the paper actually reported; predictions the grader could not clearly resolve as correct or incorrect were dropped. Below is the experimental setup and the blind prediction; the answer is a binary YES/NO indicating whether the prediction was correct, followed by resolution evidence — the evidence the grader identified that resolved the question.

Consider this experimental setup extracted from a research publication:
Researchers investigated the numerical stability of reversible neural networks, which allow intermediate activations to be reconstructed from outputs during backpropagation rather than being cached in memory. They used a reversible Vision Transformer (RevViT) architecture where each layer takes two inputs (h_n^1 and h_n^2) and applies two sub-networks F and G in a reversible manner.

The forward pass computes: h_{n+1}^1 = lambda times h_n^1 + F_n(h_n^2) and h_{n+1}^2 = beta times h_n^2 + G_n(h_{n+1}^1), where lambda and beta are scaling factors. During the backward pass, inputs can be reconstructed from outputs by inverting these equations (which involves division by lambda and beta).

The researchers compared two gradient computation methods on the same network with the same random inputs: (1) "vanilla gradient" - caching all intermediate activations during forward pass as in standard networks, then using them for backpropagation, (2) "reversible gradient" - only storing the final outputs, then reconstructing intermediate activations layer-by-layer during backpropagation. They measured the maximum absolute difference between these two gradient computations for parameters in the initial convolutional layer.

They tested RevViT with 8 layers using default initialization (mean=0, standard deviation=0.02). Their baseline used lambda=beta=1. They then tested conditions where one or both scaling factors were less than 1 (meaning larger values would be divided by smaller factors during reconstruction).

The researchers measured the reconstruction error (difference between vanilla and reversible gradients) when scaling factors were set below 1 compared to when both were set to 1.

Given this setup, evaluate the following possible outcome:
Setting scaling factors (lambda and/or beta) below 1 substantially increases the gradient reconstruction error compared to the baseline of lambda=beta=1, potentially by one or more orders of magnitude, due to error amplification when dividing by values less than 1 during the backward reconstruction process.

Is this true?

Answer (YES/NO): YES